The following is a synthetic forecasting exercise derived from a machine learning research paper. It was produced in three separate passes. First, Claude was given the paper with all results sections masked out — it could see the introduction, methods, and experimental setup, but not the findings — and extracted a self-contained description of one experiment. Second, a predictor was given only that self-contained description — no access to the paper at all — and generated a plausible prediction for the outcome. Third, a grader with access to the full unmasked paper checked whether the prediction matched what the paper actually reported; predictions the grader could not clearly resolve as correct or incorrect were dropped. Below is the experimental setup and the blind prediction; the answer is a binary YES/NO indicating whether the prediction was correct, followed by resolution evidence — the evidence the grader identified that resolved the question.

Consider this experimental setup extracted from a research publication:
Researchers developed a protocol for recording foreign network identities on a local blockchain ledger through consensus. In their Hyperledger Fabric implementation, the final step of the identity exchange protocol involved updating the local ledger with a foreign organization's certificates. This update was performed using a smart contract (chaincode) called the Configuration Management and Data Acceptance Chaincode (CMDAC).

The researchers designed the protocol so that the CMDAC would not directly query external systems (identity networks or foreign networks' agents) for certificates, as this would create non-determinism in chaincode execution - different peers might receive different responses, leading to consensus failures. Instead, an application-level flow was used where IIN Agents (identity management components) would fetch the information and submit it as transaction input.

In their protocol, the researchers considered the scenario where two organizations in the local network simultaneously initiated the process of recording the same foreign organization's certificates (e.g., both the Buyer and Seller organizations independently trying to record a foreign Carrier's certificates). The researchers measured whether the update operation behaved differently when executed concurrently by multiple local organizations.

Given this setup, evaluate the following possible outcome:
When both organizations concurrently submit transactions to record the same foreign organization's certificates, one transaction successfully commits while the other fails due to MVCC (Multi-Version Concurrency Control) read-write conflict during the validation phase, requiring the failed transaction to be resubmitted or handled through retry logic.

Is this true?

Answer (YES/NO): NO